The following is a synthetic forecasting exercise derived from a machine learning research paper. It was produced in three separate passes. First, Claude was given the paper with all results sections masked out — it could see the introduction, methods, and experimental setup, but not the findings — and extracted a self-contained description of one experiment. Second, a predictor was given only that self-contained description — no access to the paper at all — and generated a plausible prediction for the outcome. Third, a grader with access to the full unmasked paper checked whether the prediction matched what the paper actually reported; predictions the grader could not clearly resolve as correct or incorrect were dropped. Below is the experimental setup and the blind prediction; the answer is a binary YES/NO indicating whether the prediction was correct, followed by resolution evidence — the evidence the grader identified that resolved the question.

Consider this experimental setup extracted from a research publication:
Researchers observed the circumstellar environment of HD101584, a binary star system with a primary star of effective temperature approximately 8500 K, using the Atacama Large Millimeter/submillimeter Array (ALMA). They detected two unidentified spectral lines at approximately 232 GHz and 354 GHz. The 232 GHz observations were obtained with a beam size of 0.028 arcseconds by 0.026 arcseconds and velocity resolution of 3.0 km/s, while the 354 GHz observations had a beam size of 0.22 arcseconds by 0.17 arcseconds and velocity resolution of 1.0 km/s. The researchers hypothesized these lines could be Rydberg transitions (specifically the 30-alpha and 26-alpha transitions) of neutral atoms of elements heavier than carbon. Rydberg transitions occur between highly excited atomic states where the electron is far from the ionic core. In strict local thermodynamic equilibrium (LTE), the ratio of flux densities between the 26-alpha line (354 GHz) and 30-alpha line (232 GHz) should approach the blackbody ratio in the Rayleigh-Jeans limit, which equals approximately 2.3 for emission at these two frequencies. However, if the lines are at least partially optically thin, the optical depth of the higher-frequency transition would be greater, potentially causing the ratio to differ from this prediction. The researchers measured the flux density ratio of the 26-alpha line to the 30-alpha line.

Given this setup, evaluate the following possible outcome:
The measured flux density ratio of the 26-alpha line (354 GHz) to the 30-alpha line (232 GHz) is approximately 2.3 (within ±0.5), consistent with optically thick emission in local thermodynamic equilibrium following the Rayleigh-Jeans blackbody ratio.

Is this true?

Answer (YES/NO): NO